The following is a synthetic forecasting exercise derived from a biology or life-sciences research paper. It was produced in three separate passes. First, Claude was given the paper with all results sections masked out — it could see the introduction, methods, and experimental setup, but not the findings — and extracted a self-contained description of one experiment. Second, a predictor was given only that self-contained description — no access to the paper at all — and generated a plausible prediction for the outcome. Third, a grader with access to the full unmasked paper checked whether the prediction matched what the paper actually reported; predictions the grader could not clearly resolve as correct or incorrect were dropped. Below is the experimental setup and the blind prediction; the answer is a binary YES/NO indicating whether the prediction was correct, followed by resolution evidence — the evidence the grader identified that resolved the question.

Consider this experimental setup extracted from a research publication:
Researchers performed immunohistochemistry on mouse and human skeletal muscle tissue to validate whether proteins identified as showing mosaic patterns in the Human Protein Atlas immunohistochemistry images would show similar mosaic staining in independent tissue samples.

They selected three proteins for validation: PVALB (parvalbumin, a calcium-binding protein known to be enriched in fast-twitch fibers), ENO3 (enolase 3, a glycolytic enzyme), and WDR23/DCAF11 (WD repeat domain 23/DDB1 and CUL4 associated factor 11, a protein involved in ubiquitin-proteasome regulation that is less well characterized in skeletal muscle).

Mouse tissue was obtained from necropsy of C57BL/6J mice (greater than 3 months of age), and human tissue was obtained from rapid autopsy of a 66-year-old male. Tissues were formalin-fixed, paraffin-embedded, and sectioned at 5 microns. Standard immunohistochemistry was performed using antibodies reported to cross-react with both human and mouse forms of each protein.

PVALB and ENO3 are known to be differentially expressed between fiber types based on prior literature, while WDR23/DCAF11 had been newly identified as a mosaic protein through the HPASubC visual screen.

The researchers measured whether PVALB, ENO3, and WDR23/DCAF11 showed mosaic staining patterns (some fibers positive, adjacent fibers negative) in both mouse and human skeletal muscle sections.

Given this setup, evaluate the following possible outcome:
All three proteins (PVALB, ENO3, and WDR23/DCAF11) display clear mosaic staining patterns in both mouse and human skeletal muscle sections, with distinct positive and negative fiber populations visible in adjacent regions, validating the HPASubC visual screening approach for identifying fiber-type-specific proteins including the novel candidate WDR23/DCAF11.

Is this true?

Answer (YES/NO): NO